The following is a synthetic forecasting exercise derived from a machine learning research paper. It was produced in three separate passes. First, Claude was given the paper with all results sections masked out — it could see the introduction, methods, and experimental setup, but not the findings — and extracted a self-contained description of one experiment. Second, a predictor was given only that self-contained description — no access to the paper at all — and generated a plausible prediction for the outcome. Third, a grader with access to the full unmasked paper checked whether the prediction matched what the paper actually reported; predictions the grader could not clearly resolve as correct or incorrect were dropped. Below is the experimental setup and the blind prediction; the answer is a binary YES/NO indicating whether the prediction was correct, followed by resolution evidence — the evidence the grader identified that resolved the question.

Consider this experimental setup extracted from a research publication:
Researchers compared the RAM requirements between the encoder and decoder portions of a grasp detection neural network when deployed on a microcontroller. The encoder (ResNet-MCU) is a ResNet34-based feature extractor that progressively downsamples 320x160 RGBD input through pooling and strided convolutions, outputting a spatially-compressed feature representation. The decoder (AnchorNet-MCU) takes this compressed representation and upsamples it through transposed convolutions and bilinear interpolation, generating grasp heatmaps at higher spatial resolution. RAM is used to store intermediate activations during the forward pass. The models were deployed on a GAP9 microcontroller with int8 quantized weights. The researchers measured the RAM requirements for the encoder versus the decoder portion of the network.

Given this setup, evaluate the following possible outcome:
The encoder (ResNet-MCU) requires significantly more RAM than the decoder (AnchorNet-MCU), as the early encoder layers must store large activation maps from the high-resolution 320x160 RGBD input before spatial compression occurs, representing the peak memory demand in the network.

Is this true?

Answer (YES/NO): NO